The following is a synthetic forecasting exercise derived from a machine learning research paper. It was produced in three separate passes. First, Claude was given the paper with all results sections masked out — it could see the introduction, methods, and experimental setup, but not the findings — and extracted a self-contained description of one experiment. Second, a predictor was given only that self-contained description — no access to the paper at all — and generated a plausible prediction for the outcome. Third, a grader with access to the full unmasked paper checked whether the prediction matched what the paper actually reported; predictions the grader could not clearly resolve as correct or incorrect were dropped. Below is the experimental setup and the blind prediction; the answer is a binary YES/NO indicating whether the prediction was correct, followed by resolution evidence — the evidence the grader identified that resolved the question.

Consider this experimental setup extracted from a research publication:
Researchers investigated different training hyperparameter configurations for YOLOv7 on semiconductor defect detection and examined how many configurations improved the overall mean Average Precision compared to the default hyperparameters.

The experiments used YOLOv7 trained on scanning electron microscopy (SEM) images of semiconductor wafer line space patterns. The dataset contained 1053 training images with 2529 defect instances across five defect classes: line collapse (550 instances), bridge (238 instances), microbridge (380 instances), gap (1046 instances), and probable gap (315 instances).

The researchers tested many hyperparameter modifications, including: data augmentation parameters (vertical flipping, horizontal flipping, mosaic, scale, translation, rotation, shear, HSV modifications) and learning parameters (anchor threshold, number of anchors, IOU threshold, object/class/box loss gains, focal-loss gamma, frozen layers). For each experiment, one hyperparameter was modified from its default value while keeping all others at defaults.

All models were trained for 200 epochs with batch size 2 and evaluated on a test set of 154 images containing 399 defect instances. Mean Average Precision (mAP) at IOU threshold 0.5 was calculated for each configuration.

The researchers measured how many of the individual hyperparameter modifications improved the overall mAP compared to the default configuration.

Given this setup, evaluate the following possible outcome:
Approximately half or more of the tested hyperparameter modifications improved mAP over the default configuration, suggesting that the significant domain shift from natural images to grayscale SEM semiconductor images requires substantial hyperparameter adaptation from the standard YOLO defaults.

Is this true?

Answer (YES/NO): NO